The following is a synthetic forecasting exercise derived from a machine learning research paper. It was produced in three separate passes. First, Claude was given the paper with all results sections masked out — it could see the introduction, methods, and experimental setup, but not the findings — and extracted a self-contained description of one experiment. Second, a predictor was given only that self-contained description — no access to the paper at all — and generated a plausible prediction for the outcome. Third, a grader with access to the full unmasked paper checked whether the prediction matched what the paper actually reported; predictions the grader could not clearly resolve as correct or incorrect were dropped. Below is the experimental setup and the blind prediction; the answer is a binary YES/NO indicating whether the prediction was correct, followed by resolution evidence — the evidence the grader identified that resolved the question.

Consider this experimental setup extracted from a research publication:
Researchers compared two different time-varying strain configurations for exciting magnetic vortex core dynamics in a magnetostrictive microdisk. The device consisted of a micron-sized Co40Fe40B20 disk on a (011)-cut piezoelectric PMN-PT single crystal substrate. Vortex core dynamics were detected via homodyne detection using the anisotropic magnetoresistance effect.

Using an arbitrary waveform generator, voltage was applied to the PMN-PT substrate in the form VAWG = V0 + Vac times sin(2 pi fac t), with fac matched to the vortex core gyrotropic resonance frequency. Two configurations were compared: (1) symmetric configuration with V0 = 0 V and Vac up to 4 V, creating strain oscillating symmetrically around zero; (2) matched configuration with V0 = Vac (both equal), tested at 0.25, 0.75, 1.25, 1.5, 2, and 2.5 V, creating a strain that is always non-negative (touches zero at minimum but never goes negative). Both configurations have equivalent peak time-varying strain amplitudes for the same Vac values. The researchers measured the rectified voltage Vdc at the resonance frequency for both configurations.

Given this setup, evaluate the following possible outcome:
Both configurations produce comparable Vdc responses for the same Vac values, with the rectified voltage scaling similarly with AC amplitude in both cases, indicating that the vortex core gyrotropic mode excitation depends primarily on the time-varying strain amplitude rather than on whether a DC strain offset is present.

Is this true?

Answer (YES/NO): NO